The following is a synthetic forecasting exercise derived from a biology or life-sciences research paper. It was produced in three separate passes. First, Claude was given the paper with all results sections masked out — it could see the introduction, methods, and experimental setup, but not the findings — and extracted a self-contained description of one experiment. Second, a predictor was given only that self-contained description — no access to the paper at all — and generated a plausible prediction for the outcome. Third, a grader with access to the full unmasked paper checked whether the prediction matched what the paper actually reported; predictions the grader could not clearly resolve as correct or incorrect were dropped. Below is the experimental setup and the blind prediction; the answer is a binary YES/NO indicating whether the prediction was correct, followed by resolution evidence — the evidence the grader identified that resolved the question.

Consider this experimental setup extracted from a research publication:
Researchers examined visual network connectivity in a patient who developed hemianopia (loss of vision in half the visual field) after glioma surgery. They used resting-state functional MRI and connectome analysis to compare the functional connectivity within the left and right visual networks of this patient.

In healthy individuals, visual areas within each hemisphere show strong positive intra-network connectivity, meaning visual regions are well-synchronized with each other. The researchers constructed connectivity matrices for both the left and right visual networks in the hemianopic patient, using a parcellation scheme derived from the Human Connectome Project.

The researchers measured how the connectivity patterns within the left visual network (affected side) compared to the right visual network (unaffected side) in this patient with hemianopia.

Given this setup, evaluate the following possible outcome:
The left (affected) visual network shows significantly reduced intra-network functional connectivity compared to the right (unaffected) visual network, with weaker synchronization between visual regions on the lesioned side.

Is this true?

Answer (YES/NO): YES